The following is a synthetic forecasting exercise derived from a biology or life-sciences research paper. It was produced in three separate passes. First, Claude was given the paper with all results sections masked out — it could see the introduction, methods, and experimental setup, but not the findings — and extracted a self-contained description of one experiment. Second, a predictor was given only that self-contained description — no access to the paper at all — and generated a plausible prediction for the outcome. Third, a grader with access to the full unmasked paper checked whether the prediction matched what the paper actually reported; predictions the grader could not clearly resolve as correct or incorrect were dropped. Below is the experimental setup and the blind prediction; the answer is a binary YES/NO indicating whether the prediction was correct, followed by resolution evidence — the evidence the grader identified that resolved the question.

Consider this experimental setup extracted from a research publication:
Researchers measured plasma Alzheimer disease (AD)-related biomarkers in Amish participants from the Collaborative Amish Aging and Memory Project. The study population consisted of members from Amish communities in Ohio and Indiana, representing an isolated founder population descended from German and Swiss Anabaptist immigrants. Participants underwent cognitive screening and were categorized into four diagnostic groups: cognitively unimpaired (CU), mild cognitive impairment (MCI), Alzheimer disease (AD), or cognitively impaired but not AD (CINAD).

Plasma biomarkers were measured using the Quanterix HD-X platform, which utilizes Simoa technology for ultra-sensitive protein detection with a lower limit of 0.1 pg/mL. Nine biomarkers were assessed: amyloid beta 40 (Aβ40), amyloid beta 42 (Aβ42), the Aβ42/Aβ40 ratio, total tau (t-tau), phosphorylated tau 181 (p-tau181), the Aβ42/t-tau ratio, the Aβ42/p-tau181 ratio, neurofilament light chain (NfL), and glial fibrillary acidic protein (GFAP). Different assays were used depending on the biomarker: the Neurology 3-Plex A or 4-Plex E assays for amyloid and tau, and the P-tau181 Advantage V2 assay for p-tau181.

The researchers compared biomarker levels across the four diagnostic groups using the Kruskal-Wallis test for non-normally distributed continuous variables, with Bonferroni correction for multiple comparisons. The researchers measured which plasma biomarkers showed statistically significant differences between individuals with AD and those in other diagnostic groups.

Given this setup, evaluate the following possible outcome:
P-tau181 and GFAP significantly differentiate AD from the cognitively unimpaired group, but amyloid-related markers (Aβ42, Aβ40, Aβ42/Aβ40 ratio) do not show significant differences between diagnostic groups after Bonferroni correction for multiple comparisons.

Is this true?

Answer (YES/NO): YES